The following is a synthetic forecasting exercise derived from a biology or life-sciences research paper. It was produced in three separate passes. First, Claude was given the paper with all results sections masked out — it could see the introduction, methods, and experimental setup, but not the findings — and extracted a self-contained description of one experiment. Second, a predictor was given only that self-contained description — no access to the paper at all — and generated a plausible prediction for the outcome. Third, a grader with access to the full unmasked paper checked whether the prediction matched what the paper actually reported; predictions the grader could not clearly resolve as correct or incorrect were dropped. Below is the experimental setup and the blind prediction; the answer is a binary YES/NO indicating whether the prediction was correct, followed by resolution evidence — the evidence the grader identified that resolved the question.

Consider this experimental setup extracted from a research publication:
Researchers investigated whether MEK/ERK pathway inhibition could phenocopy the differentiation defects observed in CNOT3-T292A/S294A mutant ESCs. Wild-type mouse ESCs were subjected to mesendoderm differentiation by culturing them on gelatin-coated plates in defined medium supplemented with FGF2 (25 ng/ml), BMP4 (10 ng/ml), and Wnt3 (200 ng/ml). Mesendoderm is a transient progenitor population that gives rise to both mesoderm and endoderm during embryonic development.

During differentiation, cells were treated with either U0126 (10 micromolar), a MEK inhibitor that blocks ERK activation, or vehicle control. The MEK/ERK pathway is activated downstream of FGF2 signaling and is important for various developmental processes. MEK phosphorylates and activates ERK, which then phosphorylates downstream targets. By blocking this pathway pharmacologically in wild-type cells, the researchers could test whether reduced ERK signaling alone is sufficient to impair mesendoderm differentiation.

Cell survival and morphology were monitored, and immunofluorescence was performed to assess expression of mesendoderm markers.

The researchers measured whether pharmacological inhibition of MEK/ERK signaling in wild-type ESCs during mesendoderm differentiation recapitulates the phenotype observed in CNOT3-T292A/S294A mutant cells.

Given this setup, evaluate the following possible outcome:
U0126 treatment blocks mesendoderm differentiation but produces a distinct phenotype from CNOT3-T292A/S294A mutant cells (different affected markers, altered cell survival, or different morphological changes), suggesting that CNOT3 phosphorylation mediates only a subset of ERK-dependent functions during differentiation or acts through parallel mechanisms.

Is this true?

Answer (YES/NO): NO